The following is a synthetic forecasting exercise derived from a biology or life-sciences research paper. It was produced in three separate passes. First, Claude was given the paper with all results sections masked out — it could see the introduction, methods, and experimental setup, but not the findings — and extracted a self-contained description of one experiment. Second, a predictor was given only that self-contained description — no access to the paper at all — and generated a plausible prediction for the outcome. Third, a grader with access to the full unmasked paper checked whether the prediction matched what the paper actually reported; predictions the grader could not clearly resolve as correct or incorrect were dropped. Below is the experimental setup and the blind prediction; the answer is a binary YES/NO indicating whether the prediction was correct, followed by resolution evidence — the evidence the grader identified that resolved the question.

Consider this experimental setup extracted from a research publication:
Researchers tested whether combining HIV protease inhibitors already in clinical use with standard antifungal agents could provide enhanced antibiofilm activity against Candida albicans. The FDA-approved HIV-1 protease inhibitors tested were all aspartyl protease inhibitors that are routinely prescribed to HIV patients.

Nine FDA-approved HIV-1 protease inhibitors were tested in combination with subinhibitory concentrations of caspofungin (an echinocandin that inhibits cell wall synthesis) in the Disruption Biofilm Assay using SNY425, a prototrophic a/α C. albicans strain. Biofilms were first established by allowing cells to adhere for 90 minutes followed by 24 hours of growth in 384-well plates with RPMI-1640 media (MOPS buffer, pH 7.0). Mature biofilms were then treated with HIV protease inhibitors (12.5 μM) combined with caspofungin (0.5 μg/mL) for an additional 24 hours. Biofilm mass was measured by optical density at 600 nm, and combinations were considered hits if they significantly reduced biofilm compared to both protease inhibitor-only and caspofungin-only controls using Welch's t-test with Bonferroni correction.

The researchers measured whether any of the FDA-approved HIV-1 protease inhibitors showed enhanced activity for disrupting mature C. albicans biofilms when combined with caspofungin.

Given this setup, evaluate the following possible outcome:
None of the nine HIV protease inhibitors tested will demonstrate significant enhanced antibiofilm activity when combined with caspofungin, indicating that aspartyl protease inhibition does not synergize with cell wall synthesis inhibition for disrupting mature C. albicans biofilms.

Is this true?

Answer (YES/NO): NO